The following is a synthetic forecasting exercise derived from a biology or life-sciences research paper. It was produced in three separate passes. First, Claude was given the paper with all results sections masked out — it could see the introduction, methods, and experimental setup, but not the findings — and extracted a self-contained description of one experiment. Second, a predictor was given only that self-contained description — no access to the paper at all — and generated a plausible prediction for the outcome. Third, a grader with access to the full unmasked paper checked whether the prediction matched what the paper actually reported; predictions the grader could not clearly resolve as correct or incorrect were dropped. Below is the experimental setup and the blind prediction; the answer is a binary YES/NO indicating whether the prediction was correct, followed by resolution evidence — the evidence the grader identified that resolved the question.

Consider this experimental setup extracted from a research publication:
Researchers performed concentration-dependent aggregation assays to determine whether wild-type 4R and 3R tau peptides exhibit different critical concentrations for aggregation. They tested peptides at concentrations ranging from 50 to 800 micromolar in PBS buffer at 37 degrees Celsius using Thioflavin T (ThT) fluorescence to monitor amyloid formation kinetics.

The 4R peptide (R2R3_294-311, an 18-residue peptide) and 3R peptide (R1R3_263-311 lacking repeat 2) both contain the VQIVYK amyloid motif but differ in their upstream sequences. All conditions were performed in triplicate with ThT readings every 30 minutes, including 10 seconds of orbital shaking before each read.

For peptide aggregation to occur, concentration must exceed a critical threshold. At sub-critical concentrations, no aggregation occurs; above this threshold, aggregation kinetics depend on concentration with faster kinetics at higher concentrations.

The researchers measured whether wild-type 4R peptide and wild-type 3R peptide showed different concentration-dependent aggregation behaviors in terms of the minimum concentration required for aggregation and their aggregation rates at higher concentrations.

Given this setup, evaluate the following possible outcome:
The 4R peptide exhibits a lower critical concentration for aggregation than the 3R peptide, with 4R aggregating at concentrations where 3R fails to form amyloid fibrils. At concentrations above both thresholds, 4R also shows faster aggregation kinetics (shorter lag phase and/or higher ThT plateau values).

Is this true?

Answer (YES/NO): YES